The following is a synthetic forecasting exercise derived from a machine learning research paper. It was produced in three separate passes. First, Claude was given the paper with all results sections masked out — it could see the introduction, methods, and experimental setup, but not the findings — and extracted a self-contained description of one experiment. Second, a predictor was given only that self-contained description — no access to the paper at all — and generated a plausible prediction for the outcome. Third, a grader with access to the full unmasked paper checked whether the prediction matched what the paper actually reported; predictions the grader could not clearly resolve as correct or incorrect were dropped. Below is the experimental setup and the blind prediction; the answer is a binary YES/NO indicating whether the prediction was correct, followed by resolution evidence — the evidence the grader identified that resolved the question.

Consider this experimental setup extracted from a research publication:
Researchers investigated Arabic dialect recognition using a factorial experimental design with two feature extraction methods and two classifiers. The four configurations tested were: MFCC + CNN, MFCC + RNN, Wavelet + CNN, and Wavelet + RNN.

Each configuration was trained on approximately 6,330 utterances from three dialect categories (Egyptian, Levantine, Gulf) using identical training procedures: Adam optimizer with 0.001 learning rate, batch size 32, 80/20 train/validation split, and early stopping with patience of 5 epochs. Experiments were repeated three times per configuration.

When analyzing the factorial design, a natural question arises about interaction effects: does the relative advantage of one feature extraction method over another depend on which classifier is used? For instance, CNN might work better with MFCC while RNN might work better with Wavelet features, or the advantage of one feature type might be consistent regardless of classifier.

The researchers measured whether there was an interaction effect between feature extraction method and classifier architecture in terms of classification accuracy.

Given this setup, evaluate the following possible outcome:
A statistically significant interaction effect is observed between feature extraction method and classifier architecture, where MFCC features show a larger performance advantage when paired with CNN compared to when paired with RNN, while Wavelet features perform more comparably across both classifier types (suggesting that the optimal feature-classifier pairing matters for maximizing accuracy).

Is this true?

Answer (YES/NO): NO